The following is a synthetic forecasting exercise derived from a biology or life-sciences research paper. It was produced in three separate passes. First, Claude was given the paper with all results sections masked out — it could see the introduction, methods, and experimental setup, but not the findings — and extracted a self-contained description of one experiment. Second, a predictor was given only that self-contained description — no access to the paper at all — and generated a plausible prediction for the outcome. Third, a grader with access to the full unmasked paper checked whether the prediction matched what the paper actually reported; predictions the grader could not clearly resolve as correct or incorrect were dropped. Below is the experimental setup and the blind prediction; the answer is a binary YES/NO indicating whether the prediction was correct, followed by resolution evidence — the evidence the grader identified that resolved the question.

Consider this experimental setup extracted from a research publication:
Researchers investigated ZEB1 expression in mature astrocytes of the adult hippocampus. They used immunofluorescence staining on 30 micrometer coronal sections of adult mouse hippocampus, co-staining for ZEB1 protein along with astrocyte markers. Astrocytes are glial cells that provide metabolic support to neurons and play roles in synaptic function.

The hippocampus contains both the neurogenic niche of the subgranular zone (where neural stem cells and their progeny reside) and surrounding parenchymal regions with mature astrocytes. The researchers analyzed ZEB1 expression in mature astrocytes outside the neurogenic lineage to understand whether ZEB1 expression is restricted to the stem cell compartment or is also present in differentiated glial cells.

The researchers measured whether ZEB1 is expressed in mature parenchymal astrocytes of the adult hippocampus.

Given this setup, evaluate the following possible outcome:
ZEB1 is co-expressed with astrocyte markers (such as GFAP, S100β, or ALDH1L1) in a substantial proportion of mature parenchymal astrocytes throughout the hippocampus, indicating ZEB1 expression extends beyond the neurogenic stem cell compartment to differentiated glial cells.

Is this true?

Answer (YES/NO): YES